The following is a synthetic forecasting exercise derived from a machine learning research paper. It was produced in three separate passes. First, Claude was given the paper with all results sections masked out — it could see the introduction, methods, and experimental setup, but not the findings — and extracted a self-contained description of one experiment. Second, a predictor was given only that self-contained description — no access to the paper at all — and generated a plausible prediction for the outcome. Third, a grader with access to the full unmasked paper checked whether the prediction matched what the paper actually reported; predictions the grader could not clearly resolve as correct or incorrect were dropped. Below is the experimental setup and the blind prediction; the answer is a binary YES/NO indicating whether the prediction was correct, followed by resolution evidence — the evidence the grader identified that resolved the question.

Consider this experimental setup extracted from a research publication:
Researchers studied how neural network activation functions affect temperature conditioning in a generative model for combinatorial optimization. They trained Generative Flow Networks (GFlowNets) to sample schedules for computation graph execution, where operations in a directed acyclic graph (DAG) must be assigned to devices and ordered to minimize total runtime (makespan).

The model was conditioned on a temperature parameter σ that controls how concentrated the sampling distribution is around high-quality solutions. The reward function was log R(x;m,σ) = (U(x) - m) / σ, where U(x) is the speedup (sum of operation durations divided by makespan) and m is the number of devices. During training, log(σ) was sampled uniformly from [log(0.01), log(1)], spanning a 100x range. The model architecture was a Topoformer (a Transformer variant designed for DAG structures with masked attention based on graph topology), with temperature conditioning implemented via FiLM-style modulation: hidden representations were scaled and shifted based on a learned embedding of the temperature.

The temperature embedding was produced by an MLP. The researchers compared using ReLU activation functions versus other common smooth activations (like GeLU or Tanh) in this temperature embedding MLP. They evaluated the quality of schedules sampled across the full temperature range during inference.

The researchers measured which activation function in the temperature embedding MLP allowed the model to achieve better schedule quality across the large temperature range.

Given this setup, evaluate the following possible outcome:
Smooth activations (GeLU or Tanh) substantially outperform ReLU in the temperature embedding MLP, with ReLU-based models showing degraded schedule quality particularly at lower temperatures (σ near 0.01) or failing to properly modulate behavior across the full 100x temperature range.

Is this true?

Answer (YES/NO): NO